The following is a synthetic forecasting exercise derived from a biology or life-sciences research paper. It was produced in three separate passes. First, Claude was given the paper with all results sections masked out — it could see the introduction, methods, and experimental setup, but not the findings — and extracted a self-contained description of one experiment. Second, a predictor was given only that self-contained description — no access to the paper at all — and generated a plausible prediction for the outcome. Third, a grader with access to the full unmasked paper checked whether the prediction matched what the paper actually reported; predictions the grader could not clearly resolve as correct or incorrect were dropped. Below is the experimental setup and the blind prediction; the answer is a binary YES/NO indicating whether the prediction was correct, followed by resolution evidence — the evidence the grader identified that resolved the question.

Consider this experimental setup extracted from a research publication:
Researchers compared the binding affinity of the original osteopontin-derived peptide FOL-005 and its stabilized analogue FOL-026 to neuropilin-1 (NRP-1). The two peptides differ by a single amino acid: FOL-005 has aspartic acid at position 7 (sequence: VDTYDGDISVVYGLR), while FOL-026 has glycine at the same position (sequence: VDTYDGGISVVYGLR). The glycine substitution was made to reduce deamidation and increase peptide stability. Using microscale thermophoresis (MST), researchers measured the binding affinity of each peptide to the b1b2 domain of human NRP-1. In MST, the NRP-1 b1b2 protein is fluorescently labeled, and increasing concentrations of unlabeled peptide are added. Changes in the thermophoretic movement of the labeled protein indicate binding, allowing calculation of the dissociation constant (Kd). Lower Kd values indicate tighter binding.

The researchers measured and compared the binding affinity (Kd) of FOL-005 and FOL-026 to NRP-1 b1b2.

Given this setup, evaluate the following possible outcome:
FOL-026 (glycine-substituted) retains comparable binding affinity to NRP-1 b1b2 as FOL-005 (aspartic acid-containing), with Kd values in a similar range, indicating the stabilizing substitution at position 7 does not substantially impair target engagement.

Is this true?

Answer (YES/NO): NO